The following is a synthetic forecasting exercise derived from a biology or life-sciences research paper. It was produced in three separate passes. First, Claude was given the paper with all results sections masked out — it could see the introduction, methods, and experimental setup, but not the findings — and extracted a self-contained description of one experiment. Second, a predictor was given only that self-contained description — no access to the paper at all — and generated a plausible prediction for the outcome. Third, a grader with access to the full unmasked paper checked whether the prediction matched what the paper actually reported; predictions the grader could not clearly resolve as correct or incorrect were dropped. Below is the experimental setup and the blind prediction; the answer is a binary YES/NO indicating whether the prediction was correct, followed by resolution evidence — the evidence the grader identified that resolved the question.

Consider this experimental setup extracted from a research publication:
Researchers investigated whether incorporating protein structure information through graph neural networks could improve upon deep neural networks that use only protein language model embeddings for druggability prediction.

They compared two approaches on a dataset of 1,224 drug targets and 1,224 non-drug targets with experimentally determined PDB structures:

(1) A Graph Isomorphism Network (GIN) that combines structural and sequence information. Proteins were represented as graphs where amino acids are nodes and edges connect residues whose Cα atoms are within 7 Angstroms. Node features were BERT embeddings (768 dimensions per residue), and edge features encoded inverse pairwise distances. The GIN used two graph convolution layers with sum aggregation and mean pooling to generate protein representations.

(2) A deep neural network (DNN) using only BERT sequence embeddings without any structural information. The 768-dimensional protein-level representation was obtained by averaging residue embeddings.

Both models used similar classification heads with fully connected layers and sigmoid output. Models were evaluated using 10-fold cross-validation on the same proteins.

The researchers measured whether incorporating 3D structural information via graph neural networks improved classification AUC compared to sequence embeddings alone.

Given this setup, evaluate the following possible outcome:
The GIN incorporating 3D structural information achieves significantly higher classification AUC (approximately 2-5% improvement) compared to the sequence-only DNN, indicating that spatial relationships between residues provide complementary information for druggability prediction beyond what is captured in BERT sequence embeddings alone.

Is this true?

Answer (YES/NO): NO